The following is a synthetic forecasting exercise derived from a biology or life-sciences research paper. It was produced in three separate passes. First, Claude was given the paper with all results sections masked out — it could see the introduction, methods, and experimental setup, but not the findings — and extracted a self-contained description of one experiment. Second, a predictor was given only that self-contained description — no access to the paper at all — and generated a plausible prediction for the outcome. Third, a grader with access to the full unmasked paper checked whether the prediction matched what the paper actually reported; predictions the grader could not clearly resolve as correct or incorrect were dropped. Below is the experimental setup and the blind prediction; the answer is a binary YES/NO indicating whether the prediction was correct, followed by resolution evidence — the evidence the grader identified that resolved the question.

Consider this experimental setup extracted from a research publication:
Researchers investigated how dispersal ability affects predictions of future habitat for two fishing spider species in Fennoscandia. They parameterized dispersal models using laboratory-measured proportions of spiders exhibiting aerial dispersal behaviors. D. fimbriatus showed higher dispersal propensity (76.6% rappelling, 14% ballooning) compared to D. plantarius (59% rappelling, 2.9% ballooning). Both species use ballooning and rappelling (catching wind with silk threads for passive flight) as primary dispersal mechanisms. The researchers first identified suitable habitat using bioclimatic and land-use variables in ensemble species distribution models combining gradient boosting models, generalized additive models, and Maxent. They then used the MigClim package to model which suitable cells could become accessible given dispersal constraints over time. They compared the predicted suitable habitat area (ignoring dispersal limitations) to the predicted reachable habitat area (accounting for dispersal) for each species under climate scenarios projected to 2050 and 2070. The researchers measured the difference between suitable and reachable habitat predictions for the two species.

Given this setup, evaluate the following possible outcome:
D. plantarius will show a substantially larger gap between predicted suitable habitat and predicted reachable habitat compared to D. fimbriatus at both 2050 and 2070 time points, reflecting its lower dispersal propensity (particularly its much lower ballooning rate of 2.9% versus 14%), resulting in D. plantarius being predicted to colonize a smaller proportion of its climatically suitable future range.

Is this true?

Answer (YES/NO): YES